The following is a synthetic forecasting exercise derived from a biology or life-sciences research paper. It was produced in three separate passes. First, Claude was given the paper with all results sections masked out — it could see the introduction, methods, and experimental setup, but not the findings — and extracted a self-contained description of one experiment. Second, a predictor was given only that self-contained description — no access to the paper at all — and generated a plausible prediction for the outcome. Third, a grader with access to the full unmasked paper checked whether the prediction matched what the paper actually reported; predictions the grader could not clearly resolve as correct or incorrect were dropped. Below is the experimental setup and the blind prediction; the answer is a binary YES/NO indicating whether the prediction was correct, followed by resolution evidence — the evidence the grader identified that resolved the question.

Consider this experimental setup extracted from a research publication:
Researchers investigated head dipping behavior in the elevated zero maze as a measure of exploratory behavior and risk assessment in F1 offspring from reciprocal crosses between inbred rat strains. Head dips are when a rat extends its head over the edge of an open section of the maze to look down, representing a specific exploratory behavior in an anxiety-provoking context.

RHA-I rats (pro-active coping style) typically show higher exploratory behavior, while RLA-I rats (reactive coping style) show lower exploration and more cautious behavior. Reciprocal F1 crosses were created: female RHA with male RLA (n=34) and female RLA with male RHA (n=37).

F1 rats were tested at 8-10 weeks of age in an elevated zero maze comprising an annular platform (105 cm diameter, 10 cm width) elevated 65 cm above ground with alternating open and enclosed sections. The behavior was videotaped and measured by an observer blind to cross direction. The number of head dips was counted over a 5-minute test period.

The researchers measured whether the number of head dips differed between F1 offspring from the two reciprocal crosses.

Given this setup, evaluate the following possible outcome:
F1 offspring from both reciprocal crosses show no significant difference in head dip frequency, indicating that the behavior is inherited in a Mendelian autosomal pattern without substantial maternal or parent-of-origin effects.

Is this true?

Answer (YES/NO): YES